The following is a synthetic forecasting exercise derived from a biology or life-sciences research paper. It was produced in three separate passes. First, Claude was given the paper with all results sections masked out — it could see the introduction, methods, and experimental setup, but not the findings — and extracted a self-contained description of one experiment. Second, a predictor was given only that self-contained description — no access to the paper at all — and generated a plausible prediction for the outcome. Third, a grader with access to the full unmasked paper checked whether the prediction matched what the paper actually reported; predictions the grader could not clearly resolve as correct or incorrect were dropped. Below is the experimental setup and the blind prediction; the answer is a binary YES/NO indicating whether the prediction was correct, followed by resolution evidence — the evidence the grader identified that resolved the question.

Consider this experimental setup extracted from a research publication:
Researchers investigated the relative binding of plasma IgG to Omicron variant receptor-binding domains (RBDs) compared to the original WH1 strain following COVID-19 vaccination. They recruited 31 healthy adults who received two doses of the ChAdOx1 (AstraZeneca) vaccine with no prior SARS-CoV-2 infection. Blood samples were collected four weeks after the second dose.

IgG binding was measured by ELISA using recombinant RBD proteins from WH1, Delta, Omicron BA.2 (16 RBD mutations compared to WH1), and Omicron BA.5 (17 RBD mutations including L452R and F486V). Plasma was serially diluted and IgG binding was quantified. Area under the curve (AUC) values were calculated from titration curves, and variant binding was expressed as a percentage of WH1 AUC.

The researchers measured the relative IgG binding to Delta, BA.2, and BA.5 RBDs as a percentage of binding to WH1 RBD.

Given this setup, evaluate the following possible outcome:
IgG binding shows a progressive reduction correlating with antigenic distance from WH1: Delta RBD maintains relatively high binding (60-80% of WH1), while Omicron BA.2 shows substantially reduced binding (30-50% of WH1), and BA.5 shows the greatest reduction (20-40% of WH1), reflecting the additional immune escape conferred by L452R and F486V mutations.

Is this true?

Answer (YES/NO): NO